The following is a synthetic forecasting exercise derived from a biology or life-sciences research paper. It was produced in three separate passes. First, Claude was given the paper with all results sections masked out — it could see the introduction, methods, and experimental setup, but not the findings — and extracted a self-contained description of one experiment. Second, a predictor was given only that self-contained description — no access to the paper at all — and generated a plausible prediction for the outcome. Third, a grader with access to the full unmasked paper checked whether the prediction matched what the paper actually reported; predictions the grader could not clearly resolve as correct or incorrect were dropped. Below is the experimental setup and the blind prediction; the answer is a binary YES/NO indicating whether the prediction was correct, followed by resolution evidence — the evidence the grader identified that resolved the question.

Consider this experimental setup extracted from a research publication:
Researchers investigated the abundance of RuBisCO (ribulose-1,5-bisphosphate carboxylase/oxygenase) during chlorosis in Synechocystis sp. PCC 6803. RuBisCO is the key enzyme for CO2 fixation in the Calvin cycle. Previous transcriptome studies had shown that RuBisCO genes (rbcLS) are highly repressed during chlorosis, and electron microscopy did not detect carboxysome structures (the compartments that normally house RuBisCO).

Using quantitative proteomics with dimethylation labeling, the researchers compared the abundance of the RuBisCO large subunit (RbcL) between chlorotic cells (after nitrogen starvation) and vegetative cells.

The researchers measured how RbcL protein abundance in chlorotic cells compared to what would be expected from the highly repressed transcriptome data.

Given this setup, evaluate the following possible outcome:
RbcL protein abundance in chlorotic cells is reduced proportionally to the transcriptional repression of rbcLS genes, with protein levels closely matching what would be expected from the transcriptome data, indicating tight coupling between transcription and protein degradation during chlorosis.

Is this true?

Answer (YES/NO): NO